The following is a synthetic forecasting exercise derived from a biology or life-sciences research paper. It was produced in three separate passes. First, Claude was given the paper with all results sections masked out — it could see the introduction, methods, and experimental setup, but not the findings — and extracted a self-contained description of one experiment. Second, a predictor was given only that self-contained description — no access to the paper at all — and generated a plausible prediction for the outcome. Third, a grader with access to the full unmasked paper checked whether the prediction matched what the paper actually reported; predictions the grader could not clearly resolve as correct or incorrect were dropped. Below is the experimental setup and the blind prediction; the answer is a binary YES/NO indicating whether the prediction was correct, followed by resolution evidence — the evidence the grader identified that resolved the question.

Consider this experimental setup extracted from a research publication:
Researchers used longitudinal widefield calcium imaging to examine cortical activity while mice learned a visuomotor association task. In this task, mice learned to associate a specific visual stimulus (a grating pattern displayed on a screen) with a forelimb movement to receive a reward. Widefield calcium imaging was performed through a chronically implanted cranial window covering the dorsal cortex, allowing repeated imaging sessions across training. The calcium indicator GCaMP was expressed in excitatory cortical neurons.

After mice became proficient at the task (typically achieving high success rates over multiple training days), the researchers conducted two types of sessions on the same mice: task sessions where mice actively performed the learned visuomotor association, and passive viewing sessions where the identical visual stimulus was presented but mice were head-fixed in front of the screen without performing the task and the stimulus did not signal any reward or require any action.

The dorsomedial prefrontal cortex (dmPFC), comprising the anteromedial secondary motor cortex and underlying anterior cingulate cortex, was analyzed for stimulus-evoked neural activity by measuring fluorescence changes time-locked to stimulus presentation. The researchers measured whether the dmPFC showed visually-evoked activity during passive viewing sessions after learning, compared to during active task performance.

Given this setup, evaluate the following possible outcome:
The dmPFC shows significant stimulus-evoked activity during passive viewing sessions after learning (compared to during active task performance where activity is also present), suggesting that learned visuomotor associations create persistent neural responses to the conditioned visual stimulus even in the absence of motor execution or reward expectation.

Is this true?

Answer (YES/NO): YES